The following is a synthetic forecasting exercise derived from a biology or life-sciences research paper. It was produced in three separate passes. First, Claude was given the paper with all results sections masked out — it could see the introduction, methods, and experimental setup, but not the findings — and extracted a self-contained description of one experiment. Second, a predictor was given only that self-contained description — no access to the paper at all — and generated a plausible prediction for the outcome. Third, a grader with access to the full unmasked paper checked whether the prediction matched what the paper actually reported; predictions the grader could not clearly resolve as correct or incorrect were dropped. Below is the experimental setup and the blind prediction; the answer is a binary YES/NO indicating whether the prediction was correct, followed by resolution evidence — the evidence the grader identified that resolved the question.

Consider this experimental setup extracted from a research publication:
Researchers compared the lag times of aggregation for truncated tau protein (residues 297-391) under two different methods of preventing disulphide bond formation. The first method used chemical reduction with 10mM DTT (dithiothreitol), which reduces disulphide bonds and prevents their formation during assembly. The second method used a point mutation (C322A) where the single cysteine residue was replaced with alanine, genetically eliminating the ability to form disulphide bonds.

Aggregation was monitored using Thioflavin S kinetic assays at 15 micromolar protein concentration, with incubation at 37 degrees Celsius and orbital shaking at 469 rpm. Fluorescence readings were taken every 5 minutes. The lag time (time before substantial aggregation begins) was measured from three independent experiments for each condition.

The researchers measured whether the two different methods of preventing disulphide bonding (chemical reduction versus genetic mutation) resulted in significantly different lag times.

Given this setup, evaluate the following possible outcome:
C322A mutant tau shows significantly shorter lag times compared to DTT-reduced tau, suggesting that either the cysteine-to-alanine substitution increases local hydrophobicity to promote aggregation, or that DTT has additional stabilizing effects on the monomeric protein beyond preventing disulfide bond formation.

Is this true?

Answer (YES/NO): NO